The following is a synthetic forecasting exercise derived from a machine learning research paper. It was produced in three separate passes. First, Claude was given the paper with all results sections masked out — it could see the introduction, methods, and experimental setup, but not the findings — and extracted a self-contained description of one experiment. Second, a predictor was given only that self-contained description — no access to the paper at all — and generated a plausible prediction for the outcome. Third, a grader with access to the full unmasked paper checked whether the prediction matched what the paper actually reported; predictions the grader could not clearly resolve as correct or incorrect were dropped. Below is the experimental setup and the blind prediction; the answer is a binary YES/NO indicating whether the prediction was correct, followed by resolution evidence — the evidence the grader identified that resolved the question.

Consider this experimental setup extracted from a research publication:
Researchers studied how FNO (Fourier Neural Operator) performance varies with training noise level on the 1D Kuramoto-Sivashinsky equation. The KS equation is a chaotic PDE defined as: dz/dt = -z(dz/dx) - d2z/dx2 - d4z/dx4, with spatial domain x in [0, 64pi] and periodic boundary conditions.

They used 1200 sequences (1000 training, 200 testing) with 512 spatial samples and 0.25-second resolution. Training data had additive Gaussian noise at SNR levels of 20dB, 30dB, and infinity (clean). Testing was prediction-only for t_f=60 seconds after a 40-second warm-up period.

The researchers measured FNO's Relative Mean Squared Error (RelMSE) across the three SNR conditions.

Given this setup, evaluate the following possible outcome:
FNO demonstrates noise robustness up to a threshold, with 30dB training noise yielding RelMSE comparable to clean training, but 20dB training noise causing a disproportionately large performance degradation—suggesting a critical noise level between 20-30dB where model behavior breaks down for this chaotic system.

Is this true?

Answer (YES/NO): NO